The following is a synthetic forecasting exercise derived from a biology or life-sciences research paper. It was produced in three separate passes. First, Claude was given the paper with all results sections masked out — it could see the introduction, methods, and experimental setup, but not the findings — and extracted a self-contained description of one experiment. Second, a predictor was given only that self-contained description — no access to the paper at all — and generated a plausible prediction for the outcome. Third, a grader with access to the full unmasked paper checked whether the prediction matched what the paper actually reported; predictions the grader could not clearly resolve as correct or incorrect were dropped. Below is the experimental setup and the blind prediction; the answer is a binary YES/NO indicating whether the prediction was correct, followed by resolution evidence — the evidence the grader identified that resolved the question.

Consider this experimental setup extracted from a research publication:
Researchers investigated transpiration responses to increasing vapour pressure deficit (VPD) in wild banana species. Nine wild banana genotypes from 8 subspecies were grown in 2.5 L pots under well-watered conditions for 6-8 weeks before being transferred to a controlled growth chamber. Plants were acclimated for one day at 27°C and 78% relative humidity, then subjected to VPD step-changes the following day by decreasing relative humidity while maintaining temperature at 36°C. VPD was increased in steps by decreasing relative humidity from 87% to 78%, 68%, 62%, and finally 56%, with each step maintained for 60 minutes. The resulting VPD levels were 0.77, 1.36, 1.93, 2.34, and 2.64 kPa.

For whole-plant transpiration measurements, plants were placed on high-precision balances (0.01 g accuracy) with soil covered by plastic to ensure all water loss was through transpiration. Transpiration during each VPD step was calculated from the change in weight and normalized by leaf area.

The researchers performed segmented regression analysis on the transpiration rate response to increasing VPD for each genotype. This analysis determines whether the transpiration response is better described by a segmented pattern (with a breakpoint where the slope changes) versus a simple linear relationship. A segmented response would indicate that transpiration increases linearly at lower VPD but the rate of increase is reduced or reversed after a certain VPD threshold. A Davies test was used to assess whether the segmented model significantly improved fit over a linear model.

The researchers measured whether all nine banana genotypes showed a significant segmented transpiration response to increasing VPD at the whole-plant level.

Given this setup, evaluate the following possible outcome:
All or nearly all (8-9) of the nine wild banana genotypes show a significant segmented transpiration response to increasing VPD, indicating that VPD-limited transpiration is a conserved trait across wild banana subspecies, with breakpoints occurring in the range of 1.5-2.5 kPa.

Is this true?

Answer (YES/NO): YES